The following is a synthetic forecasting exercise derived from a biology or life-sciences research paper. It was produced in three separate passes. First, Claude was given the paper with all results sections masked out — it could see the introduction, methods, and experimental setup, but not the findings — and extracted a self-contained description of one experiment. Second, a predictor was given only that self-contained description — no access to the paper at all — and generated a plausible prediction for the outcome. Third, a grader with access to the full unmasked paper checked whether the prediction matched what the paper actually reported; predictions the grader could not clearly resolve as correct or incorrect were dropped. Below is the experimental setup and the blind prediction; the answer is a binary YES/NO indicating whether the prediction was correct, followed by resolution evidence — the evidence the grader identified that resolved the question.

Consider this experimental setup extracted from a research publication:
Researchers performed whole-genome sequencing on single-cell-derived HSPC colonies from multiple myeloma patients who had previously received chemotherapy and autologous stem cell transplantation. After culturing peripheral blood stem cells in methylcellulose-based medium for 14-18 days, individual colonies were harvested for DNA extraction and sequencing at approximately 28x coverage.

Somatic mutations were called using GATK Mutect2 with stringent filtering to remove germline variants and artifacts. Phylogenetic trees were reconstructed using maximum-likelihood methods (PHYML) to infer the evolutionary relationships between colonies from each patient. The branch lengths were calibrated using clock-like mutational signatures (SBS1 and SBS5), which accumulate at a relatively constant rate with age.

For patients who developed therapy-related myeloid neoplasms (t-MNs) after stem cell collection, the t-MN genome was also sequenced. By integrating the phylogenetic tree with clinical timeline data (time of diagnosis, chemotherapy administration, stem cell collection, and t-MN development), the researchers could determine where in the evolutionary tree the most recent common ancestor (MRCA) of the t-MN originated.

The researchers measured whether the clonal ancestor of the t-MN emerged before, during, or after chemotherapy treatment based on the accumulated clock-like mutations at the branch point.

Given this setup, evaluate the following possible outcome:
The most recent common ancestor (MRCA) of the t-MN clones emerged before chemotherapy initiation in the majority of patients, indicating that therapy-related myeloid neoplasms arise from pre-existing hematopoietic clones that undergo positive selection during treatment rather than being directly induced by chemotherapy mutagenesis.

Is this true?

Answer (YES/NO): YES